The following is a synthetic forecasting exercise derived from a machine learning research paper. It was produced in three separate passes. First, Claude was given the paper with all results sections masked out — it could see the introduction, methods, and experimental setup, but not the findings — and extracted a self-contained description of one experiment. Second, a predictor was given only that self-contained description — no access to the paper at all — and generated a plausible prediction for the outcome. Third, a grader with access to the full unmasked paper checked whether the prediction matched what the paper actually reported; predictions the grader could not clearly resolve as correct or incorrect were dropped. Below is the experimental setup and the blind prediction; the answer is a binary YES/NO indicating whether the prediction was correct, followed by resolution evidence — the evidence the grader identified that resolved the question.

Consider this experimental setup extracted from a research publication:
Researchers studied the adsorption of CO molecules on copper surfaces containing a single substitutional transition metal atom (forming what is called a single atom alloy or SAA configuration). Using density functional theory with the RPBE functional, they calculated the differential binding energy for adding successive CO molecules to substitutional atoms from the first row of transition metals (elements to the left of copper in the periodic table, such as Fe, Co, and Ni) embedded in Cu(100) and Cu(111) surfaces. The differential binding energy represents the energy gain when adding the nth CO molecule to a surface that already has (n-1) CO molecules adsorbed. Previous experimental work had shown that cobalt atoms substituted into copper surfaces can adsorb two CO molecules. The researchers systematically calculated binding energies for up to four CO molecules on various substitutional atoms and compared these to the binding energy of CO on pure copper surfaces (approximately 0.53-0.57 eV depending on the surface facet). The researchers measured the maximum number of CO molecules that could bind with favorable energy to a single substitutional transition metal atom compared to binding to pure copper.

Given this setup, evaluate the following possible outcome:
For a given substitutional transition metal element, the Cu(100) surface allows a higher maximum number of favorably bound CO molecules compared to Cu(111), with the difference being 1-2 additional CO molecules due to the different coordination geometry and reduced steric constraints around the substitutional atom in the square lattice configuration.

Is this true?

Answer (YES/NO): NO